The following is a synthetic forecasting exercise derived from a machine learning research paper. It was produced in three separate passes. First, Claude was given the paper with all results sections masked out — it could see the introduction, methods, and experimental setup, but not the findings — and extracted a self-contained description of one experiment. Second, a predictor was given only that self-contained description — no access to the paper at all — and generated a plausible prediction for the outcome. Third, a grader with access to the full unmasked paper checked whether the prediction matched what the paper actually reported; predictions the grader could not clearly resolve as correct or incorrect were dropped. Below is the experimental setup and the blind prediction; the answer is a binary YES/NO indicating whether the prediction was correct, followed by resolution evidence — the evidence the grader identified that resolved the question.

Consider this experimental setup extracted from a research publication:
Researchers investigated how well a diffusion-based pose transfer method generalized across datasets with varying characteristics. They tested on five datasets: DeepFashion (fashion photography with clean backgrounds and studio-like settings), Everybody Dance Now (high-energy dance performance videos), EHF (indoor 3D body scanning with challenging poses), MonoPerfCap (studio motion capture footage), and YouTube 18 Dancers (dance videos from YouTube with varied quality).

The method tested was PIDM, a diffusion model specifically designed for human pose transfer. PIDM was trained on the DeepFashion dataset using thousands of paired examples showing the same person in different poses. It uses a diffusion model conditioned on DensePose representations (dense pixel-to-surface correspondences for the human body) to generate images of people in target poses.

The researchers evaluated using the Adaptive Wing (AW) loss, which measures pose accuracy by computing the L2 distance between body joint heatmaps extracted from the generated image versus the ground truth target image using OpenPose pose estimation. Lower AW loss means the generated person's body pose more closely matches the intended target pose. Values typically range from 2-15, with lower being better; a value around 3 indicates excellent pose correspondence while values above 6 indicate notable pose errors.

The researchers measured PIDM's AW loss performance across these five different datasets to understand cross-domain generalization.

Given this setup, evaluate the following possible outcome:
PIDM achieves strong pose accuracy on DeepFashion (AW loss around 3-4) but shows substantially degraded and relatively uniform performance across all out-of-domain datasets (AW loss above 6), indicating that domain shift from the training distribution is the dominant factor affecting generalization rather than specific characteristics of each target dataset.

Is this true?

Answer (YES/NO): NO